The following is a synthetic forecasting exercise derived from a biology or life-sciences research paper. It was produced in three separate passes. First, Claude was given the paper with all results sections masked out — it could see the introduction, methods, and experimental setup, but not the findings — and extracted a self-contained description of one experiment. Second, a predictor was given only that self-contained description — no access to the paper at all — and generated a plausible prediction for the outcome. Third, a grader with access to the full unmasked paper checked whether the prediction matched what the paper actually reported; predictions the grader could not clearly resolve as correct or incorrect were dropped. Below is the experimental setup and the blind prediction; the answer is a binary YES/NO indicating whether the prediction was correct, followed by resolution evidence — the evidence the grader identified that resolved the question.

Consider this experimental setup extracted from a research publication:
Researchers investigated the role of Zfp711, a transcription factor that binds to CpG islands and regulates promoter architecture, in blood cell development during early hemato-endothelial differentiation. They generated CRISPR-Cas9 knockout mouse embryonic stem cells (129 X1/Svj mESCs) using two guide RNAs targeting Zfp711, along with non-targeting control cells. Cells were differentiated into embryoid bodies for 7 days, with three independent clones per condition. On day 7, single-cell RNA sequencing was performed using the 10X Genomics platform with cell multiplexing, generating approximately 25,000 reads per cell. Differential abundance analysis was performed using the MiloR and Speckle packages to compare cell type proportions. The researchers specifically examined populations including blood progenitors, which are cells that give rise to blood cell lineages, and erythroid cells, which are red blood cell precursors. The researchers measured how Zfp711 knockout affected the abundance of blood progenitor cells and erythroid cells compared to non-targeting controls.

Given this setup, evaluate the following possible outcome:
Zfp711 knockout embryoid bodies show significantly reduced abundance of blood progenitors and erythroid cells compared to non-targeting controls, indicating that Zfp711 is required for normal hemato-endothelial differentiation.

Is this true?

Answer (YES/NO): NO